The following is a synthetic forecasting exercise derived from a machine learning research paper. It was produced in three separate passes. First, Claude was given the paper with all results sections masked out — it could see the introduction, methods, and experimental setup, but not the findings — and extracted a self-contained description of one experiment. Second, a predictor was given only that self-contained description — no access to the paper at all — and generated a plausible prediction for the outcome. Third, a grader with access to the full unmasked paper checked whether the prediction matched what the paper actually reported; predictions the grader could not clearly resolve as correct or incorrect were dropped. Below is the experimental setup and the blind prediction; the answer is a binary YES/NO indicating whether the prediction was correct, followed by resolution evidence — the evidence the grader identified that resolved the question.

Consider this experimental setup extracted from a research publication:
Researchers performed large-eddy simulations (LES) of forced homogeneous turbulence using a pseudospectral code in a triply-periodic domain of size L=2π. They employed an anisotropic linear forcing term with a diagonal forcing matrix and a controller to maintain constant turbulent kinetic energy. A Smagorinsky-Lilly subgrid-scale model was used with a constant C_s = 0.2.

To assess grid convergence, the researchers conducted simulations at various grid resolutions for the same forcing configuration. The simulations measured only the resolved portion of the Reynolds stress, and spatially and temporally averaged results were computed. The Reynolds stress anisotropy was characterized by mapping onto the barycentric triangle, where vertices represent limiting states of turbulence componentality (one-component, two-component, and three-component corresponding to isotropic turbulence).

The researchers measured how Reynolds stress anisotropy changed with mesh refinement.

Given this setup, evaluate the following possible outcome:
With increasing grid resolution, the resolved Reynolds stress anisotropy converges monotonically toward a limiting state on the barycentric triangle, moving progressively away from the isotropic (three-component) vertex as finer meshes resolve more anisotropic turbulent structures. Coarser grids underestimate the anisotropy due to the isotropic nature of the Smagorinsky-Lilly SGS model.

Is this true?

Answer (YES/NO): NO